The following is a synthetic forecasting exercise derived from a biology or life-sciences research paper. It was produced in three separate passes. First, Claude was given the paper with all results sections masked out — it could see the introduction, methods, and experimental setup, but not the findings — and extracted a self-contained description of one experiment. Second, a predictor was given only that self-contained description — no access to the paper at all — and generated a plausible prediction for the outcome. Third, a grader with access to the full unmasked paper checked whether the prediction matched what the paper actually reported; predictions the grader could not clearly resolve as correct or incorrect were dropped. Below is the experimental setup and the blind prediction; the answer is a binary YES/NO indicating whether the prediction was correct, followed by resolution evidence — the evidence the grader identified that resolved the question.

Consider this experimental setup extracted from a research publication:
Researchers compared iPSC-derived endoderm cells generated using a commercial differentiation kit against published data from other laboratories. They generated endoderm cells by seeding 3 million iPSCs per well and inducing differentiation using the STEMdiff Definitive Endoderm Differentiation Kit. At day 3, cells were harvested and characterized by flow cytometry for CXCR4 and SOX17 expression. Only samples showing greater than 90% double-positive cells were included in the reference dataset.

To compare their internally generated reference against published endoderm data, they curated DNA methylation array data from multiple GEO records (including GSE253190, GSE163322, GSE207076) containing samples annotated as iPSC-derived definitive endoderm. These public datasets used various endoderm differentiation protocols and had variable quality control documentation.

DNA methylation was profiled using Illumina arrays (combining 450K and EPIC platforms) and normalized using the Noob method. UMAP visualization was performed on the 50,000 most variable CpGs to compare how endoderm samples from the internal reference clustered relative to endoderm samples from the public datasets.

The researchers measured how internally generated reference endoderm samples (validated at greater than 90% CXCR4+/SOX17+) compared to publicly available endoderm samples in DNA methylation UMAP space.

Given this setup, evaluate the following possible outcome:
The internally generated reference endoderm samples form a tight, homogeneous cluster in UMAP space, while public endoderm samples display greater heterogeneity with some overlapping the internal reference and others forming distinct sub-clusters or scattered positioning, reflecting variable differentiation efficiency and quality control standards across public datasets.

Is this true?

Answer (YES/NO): NO